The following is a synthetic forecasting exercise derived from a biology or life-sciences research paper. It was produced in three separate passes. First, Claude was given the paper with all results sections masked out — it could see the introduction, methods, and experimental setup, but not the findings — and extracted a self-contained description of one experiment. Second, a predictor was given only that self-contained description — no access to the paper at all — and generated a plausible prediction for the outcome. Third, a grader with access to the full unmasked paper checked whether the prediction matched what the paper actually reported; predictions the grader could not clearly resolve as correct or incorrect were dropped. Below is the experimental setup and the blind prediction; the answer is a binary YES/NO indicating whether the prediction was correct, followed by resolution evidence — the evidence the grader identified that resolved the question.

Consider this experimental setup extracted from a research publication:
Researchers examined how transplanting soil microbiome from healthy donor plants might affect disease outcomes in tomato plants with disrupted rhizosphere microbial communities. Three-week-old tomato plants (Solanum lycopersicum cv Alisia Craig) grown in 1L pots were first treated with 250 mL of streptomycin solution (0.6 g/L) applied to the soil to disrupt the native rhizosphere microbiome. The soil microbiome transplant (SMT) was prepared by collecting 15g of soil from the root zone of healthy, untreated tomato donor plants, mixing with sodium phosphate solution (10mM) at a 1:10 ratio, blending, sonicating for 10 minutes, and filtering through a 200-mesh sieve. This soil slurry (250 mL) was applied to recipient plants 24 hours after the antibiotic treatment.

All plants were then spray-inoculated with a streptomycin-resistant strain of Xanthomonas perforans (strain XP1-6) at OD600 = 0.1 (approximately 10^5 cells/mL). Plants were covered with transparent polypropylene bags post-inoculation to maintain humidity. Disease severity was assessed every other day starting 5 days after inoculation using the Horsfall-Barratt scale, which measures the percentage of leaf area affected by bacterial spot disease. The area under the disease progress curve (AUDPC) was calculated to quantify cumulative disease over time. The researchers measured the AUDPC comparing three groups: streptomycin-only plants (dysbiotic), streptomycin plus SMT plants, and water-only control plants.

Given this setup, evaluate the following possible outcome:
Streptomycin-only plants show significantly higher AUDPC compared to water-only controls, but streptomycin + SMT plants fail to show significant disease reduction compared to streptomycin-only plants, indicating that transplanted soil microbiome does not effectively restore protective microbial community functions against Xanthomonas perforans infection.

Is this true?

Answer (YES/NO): YES